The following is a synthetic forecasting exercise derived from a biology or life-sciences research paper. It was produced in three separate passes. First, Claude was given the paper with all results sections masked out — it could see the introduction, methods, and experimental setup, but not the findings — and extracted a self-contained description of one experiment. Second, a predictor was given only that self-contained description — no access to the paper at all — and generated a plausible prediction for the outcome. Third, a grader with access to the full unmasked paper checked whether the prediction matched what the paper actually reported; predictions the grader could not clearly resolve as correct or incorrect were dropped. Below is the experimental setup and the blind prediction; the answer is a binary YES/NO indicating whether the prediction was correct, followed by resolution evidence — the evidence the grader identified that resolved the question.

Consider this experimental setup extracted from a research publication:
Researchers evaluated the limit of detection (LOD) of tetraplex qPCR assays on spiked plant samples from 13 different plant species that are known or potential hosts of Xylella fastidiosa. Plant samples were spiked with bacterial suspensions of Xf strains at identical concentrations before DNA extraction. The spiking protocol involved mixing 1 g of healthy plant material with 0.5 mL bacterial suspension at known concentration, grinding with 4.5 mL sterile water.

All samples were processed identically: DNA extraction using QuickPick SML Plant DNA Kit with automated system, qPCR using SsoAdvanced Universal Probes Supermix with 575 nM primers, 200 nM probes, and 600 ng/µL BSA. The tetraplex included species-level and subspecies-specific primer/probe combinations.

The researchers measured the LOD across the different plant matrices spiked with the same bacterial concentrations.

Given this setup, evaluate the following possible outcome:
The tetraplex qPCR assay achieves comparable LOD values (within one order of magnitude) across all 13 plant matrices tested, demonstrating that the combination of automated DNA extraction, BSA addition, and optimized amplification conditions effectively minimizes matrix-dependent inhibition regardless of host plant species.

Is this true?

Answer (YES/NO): NO